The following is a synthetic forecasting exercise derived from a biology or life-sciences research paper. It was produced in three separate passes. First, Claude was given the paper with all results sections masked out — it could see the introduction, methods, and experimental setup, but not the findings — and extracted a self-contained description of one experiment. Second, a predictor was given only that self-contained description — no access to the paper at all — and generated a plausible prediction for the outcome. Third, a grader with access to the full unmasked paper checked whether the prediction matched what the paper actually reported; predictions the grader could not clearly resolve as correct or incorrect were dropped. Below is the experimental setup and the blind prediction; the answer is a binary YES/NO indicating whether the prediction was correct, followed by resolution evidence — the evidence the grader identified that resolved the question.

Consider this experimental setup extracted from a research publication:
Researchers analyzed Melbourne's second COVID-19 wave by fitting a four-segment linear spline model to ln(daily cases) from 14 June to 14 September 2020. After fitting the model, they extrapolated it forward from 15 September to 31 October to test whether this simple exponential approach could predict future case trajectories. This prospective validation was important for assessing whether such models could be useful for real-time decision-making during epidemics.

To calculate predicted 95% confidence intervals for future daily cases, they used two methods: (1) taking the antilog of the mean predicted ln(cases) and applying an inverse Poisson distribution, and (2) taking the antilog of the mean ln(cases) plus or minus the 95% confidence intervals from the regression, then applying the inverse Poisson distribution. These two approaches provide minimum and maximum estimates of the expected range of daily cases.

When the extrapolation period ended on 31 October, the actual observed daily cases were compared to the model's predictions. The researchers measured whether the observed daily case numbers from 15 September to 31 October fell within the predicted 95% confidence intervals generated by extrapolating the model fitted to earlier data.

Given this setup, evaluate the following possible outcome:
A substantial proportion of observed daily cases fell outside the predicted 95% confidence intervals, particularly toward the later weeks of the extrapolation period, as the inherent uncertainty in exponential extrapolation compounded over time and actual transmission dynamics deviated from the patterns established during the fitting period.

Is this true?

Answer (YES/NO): NO